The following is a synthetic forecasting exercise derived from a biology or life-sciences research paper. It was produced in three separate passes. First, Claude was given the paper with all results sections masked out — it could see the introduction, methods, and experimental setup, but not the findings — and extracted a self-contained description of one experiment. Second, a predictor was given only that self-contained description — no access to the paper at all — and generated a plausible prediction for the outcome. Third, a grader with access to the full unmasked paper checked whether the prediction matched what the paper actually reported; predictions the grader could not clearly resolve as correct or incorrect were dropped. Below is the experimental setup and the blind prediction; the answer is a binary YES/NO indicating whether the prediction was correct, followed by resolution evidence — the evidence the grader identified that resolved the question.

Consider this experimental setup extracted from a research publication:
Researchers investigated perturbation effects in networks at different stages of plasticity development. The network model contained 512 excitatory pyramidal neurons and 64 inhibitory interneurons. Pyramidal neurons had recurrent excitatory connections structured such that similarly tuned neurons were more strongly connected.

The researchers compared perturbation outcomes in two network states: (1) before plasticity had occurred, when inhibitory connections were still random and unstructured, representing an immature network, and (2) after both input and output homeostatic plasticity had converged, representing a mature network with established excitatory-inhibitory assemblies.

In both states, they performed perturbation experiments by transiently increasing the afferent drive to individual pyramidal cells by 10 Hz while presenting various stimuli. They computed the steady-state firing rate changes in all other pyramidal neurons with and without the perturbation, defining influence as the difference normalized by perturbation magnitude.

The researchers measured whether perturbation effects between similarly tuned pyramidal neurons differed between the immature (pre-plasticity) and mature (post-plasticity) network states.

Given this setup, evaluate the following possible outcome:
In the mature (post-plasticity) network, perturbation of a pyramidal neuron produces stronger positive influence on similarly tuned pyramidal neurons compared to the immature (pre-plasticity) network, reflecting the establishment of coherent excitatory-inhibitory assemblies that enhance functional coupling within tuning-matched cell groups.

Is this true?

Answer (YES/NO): NO